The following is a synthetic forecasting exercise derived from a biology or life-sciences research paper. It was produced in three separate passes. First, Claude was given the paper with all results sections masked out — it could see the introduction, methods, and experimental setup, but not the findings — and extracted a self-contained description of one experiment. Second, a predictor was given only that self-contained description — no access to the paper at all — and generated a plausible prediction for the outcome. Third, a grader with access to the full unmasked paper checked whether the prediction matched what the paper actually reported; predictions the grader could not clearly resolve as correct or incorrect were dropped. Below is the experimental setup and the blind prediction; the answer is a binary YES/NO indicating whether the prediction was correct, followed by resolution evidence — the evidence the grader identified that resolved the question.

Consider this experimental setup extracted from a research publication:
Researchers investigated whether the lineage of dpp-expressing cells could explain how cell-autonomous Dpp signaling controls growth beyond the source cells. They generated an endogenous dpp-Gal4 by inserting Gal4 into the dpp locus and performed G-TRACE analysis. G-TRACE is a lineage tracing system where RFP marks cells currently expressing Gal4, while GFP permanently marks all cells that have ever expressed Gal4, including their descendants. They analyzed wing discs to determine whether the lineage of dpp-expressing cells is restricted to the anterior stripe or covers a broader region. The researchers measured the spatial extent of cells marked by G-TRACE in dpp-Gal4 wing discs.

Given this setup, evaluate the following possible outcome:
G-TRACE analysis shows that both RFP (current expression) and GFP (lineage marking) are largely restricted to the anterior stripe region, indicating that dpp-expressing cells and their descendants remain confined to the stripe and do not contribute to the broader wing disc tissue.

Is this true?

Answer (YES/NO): NO